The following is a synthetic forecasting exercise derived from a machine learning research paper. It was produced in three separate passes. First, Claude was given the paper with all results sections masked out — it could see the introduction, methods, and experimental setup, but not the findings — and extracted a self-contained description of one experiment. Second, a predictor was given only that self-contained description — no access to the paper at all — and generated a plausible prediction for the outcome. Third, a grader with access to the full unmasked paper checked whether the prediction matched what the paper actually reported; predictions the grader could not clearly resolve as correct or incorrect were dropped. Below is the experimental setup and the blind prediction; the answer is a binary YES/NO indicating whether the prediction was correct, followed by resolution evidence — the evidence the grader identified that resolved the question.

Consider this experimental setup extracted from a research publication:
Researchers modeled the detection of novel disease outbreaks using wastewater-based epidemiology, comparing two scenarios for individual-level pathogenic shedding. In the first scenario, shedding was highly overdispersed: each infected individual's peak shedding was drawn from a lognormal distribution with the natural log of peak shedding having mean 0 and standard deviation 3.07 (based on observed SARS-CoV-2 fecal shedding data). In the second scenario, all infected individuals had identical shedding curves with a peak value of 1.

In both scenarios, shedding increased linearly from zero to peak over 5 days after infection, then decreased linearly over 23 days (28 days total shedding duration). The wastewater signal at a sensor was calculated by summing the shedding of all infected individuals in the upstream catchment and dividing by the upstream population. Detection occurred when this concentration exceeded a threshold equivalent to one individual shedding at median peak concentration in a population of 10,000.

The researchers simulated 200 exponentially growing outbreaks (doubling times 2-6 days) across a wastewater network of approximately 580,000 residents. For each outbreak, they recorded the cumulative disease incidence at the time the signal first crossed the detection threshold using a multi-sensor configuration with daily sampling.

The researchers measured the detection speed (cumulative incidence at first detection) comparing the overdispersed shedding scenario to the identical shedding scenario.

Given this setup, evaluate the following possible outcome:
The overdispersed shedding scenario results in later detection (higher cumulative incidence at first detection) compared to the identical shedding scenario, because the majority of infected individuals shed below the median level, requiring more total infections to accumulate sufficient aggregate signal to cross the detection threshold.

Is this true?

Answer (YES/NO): NO